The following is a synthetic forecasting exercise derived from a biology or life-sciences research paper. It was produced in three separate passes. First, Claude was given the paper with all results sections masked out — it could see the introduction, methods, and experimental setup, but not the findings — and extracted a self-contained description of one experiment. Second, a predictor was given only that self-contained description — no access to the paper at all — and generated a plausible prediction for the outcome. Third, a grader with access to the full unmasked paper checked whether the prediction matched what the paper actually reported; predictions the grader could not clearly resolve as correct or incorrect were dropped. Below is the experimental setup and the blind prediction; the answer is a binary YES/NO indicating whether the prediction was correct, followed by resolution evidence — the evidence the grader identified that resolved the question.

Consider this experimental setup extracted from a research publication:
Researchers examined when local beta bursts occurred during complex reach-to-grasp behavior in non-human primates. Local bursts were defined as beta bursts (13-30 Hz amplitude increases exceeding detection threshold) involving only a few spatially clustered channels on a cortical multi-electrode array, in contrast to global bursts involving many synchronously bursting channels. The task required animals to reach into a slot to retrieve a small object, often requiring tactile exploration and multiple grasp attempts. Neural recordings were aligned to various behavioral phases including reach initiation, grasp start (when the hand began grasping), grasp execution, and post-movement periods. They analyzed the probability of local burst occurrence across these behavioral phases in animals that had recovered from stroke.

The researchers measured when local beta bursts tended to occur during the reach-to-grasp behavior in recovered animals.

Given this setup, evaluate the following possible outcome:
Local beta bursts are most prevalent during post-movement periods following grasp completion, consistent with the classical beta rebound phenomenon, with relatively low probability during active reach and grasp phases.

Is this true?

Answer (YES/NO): NO